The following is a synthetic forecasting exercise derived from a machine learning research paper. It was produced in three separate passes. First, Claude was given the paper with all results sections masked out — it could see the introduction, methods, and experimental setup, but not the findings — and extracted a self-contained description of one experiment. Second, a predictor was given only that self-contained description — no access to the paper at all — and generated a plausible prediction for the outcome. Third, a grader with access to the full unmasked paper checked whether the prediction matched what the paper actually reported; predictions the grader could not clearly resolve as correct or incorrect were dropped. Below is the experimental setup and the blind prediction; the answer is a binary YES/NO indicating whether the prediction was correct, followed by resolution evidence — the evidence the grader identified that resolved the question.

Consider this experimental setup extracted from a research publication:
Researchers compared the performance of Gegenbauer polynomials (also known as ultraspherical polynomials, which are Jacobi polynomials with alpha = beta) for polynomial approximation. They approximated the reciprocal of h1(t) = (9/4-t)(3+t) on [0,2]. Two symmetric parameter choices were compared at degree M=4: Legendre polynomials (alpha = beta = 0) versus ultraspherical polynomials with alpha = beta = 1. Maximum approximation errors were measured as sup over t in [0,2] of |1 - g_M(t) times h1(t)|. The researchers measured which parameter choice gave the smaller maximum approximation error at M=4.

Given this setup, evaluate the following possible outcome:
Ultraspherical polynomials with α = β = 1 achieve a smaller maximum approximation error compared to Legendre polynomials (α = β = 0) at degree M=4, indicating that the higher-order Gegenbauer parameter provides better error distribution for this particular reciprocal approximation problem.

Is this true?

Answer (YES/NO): NO